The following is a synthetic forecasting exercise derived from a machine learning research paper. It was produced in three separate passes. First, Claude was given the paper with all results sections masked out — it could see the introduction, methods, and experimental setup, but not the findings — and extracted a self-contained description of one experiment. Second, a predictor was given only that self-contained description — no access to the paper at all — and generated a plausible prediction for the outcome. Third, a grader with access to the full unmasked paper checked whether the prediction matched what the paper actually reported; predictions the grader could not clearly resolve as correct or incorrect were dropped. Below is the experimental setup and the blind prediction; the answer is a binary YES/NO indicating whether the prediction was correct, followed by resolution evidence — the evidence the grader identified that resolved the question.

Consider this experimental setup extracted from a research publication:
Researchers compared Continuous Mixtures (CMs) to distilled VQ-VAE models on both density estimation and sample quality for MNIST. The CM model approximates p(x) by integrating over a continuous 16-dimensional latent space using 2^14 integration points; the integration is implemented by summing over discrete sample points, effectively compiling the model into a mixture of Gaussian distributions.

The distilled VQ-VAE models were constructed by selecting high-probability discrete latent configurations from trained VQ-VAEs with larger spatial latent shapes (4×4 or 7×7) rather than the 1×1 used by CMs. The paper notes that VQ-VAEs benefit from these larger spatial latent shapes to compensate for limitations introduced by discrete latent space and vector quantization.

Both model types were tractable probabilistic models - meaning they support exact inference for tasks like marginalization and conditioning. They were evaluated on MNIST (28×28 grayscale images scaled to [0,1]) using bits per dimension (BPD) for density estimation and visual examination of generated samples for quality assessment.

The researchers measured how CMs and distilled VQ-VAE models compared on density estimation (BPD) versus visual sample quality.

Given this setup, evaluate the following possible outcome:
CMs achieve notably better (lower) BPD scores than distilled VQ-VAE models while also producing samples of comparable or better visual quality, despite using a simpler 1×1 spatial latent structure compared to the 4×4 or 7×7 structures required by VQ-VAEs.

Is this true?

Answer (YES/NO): NO